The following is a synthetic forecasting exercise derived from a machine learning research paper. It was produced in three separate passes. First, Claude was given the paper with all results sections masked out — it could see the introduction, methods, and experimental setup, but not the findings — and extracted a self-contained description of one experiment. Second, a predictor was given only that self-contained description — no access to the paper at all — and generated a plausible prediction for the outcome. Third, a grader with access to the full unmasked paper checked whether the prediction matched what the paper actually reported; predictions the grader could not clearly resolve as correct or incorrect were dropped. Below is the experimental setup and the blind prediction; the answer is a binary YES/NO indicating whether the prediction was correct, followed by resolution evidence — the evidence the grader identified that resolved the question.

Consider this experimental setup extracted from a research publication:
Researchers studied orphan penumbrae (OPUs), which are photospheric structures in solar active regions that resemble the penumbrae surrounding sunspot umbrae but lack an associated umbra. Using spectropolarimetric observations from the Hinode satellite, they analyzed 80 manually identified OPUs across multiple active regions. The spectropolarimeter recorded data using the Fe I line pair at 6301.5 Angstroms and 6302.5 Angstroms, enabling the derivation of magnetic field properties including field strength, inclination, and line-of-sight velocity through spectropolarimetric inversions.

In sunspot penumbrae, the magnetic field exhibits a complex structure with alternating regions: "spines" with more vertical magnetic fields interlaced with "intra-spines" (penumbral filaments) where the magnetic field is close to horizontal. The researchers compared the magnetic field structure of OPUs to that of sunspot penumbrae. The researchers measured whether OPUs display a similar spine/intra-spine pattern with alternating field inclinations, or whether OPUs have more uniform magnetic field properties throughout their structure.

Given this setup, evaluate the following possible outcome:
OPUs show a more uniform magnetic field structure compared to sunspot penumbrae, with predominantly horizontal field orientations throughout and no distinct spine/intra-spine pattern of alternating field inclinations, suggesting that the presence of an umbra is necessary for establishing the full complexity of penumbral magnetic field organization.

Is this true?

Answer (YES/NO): YES